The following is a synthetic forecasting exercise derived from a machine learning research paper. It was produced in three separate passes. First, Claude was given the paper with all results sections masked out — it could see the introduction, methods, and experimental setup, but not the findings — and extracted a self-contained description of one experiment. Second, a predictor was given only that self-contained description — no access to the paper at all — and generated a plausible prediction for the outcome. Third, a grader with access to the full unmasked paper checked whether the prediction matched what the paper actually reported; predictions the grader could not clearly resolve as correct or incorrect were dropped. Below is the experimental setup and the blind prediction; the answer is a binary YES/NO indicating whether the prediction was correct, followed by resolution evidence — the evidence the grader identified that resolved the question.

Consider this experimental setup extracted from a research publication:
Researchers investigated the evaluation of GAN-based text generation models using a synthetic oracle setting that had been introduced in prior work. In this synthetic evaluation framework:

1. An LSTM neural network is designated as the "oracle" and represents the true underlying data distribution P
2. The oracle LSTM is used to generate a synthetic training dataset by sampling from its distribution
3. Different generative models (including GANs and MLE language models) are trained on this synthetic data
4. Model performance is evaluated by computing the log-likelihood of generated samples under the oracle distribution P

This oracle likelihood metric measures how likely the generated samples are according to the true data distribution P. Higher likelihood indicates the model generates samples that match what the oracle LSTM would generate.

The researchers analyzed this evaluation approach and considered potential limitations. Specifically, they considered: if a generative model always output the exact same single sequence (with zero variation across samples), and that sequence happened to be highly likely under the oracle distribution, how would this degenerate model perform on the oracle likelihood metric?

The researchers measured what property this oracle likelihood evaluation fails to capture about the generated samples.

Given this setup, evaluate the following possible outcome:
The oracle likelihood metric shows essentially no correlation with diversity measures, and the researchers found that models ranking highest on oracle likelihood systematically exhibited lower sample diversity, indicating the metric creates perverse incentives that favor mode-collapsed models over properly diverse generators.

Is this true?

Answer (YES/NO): NO